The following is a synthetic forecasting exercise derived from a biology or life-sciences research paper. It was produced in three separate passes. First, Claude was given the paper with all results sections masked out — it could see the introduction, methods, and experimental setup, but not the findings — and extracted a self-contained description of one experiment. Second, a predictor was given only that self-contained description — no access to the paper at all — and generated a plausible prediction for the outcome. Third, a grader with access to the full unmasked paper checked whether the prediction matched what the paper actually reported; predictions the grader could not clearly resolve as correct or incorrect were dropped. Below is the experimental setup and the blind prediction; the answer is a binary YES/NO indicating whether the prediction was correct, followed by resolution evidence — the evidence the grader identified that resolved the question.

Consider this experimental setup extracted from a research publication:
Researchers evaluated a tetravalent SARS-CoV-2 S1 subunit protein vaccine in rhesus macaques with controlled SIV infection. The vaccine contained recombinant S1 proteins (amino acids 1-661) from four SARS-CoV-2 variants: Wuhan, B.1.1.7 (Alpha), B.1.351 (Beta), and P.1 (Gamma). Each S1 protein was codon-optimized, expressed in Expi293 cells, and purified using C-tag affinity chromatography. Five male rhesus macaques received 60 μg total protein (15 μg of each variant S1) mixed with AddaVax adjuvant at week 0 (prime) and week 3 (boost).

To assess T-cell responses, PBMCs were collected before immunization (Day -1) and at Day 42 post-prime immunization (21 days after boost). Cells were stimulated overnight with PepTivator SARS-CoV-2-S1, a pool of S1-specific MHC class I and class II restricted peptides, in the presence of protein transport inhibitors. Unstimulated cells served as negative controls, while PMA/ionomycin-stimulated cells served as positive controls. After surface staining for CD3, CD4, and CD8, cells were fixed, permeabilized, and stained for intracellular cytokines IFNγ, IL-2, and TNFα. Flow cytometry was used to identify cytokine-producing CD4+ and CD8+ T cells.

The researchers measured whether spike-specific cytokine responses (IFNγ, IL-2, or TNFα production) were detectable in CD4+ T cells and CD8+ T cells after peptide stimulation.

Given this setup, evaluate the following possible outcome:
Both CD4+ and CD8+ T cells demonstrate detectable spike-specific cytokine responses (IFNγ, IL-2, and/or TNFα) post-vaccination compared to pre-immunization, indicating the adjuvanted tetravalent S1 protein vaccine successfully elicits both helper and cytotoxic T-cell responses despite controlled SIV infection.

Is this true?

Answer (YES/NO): NO